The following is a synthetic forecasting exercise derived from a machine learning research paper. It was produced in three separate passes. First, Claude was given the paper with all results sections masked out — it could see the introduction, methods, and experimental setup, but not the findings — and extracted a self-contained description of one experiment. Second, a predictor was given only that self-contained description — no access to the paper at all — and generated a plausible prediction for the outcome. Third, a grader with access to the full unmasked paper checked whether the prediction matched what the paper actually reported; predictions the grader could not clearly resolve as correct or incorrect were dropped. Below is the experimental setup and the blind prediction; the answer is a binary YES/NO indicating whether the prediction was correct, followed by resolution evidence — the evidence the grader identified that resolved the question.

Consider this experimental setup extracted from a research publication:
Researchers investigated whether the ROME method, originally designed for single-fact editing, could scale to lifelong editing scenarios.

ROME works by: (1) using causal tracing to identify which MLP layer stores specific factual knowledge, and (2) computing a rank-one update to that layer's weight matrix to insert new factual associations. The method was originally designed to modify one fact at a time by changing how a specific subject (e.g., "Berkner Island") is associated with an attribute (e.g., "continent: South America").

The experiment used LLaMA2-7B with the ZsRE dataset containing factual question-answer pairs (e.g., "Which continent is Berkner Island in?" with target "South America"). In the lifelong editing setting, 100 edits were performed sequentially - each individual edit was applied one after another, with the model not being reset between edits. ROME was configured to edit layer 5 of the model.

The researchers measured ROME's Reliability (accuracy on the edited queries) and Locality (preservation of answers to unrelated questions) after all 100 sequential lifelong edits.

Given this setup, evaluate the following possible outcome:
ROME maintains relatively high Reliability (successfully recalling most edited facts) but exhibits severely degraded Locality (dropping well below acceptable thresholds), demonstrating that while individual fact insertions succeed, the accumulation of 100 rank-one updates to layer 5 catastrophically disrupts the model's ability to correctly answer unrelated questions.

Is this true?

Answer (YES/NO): NO